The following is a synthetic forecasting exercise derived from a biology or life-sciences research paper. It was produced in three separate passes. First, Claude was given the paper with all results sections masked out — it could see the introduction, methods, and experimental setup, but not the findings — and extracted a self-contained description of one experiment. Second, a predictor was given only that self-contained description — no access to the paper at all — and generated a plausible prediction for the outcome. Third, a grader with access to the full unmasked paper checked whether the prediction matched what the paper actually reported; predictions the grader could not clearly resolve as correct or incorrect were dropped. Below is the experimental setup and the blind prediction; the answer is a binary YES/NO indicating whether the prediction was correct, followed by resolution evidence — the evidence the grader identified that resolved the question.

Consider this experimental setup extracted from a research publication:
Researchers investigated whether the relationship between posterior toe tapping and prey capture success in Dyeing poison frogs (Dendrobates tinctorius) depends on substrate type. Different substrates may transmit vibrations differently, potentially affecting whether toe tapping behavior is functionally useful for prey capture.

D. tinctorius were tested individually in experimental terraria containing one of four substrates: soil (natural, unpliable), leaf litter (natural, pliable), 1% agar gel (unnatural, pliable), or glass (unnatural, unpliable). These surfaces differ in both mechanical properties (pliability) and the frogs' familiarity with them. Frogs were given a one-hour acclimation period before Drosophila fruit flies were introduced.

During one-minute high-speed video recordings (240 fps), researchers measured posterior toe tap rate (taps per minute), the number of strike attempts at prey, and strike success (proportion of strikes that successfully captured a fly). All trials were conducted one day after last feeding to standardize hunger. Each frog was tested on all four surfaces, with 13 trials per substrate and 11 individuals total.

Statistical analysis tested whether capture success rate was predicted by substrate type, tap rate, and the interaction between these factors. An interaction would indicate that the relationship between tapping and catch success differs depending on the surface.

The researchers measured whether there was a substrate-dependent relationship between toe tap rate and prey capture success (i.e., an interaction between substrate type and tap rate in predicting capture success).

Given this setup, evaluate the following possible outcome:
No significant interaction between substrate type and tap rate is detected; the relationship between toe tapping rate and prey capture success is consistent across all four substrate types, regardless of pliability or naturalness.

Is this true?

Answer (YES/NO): YES